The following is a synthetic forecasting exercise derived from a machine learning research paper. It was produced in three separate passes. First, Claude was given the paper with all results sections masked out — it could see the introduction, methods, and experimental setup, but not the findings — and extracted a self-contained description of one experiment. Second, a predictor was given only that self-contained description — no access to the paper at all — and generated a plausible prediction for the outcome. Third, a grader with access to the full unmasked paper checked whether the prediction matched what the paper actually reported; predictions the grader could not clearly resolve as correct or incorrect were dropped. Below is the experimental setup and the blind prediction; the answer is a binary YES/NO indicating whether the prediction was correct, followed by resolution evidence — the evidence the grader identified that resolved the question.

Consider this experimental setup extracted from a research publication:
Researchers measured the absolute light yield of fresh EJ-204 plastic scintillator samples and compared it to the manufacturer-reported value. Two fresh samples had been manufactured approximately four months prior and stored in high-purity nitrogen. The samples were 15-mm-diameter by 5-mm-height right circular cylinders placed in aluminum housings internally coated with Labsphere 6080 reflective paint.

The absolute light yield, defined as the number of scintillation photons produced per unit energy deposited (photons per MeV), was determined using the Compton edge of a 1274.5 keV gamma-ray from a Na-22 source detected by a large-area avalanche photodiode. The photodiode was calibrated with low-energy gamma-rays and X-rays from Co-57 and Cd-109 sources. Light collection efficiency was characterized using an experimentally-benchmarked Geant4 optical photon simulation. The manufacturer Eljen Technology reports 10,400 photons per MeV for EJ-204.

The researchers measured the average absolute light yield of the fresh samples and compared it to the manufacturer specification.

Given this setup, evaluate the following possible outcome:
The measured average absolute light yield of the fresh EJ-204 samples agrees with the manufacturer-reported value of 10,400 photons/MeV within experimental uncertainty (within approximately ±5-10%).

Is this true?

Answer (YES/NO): NO